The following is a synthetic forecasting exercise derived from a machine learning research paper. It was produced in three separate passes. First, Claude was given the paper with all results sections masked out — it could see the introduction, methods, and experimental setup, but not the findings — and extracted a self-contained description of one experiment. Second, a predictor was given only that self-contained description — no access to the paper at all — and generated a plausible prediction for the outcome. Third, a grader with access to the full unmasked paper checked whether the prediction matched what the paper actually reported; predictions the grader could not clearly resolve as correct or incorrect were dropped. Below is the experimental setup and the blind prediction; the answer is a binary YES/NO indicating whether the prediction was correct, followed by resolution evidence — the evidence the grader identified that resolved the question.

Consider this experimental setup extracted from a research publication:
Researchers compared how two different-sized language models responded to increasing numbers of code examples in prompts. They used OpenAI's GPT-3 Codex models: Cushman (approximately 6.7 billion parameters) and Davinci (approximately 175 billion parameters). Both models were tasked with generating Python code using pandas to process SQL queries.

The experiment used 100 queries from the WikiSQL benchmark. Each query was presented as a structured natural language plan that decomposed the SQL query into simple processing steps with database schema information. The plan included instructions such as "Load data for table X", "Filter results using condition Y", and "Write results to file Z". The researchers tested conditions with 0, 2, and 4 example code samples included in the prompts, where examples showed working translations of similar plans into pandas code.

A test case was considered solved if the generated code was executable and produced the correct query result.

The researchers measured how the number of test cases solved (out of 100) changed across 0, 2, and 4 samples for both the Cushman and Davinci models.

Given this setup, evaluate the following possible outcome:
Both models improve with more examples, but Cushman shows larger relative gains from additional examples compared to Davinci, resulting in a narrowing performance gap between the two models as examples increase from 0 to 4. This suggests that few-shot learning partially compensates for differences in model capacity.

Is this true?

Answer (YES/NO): NO